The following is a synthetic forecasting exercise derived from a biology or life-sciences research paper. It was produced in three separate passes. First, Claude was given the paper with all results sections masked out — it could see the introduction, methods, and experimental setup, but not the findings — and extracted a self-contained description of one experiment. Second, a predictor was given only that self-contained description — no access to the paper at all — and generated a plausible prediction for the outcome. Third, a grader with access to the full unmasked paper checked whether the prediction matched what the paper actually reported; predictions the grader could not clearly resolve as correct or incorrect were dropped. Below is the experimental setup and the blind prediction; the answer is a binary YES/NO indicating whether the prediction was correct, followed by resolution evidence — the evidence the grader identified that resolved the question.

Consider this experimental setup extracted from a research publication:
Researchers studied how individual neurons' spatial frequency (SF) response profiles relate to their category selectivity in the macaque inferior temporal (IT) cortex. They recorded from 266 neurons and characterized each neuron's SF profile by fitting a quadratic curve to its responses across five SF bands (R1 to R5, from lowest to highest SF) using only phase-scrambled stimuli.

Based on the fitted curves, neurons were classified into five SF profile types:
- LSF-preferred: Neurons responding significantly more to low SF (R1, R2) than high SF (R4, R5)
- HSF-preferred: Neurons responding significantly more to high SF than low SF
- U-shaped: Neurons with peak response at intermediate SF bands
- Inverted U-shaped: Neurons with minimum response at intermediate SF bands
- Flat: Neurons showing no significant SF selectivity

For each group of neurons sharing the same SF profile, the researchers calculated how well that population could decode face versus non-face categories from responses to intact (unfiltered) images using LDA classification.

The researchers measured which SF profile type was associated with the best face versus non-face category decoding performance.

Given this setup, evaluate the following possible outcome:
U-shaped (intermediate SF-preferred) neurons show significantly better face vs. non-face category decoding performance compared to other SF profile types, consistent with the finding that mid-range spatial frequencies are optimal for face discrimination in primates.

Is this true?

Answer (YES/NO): NO